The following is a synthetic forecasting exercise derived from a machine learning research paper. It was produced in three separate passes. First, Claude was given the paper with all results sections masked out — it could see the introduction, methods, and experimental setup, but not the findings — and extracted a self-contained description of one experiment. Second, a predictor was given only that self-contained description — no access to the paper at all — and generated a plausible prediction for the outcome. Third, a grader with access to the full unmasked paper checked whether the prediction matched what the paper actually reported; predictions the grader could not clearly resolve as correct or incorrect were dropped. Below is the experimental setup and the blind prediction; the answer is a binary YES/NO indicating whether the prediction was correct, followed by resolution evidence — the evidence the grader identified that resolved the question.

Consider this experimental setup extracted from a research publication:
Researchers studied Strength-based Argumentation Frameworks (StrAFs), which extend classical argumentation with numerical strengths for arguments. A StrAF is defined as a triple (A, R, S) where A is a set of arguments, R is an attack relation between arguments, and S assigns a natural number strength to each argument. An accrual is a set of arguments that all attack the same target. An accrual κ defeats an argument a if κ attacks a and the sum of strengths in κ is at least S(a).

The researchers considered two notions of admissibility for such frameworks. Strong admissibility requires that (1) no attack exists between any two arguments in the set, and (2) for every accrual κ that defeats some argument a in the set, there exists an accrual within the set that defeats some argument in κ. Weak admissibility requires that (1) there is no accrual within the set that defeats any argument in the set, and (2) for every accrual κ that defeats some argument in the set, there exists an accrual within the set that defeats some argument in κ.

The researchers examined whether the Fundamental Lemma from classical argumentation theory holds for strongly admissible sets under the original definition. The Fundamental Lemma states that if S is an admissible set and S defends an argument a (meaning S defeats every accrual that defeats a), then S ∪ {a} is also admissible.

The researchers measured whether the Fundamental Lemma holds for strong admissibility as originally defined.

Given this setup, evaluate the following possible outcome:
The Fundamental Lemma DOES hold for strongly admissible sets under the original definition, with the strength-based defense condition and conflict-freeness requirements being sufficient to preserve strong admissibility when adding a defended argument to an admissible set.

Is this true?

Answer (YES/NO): NO